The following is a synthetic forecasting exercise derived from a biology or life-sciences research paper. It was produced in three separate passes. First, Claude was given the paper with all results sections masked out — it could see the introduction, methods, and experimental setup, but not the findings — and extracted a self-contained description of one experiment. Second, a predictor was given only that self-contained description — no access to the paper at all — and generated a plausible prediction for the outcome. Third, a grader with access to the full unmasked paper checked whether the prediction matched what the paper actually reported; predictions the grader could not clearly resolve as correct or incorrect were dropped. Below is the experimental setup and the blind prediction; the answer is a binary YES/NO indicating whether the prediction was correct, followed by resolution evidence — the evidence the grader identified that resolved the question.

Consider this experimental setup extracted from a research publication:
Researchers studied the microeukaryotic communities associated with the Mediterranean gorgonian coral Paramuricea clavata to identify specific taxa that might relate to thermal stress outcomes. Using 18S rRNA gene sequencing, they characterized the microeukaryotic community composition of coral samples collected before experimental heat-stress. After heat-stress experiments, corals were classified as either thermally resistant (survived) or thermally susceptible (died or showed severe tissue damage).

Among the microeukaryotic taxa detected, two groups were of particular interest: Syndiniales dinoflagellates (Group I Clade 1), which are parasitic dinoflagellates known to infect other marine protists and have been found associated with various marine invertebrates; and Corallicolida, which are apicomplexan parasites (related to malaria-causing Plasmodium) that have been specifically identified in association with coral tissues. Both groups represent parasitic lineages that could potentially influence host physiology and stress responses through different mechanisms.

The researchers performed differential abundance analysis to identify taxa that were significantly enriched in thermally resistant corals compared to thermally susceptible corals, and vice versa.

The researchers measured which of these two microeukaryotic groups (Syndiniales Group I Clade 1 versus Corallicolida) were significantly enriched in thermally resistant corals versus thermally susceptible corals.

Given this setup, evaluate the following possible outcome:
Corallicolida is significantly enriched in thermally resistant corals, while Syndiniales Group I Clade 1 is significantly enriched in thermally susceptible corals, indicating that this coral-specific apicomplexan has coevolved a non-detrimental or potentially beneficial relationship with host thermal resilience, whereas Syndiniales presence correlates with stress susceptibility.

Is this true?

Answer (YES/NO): NO